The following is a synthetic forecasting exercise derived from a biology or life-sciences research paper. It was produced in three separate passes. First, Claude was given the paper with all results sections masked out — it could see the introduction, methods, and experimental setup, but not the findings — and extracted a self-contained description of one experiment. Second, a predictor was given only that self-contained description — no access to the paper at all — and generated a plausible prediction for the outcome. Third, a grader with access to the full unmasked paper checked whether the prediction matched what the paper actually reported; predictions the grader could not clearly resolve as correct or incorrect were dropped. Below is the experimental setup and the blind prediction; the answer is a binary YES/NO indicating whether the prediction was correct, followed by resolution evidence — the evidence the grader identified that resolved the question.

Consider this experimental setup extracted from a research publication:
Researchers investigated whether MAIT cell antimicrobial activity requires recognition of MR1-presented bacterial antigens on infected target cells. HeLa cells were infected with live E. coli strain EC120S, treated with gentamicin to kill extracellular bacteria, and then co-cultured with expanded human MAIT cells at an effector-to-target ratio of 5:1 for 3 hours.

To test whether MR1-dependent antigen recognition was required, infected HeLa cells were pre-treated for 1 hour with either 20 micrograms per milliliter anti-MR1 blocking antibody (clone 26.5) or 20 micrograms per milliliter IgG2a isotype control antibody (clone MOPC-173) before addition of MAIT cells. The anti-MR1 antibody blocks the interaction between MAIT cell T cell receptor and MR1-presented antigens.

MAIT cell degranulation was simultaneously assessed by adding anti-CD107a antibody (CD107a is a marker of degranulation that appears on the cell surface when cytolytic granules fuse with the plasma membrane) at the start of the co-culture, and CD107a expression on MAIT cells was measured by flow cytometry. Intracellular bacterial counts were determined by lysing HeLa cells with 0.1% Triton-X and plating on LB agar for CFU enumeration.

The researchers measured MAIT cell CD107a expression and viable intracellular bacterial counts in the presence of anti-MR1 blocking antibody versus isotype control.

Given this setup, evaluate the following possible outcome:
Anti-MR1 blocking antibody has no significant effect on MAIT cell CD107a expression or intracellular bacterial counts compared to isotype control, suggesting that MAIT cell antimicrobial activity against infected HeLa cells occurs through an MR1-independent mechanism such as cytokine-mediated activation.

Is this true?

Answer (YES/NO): NO